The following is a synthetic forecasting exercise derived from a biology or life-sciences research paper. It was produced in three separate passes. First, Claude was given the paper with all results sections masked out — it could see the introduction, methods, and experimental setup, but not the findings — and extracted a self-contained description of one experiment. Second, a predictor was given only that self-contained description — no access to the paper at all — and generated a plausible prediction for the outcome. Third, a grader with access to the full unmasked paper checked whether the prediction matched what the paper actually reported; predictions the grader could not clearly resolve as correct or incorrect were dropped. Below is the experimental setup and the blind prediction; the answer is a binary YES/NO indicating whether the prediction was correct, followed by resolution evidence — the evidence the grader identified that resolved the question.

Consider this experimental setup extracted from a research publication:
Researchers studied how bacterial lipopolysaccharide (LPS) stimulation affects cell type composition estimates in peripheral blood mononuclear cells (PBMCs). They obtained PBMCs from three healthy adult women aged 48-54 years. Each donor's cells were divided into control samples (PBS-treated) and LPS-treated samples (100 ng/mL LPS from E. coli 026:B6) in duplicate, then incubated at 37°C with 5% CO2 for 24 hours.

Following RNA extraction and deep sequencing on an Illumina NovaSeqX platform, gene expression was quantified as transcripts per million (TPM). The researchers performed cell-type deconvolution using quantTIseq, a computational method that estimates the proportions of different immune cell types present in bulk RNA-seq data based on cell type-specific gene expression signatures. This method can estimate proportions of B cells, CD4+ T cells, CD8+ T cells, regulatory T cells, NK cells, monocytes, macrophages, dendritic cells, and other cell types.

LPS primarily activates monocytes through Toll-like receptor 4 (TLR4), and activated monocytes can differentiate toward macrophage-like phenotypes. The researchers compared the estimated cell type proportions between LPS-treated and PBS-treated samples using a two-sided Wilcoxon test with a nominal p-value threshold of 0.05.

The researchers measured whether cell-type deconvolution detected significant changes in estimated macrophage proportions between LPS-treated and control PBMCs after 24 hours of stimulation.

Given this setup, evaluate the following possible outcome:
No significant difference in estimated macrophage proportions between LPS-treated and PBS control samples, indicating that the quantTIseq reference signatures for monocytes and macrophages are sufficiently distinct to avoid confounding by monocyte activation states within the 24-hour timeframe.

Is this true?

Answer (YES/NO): NO